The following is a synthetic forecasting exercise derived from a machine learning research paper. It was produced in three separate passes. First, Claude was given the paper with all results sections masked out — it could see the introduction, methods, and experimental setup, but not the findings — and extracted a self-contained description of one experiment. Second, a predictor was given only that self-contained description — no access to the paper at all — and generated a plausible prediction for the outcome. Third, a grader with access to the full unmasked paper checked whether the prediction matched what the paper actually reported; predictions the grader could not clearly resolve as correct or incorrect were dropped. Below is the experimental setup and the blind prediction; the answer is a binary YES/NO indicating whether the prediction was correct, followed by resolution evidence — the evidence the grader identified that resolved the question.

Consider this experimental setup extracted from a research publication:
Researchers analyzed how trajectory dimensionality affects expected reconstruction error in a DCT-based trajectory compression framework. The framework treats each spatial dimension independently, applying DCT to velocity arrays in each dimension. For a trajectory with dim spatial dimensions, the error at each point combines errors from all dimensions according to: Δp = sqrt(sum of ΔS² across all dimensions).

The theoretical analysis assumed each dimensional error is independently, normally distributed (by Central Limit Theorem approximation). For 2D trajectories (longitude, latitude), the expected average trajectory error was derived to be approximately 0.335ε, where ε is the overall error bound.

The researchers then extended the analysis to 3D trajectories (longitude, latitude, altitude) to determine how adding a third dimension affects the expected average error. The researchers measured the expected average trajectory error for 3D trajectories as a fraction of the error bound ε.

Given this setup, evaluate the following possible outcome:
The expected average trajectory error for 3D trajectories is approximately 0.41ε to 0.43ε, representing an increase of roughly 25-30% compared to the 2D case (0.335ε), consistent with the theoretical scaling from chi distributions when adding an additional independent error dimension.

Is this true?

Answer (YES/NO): YES